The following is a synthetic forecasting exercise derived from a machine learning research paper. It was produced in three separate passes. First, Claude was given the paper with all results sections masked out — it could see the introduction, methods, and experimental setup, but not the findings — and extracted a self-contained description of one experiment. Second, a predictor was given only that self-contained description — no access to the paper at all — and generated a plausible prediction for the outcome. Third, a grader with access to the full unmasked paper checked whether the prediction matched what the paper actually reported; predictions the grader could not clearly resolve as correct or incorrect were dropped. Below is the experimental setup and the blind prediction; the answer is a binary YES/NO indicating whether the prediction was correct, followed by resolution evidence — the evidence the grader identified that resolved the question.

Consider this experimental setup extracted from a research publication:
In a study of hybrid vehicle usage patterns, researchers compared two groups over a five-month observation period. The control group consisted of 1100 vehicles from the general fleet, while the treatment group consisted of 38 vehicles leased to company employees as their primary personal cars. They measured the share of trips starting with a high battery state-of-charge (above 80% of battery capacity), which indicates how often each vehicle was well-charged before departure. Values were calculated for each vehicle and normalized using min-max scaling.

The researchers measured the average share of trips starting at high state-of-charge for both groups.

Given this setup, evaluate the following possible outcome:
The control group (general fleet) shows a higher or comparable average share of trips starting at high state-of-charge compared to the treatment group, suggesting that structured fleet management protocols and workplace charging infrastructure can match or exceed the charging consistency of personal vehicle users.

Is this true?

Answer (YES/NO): NO